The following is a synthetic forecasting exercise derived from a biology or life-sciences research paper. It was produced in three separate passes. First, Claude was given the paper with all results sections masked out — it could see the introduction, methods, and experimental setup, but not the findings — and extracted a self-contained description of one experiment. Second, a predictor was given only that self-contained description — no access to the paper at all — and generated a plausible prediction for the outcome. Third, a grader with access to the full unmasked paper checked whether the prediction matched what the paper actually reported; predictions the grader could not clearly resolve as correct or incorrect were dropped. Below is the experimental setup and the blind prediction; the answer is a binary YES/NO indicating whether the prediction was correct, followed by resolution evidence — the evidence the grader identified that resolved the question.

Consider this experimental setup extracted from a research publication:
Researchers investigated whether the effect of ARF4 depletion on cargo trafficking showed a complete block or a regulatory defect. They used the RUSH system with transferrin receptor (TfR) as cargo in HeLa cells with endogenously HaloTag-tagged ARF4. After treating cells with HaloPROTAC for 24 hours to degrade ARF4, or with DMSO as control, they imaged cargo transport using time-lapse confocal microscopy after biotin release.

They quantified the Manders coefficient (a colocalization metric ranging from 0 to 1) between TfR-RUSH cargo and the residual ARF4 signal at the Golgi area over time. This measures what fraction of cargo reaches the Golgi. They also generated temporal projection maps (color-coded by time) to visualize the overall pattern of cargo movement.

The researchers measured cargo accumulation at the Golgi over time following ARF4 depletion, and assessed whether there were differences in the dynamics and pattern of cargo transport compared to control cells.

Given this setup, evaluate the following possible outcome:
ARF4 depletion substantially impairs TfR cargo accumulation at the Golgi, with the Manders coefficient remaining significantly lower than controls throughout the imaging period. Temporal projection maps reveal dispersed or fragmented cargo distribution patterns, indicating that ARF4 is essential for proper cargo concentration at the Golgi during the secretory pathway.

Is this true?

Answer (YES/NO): NO